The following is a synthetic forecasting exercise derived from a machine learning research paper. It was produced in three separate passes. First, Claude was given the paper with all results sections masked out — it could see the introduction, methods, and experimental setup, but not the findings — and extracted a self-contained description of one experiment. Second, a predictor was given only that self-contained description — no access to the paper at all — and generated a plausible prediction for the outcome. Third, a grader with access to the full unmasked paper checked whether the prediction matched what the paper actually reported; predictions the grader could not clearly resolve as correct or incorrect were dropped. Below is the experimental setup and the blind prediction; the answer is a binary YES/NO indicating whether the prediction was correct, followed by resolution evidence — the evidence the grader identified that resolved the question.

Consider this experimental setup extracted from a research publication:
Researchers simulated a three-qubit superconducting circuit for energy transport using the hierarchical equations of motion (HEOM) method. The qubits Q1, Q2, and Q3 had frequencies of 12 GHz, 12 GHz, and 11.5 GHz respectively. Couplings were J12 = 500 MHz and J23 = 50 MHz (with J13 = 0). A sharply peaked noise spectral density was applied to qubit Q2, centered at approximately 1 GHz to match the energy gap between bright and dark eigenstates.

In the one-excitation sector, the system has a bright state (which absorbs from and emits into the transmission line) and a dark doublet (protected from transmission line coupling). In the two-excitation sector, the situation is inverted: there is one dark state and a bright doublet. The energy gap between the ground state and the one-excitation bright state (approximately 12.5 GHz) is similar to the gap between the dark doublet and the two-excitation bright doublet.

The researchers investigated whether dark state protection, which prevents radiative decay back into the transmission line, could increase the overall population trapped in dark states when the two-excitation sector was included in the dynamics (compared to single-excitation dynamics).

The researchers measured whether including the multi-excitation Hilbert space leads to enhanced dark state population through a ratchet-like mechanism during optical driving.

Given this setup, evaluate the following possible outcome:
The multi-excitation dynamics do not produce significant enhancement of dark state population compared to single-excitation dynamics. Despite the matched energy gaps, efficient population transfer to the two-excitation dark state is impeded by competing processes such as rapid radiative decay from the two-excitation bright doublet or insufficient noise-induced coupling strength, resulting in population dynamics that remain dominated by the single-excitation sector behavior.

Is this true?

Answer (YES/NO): NO